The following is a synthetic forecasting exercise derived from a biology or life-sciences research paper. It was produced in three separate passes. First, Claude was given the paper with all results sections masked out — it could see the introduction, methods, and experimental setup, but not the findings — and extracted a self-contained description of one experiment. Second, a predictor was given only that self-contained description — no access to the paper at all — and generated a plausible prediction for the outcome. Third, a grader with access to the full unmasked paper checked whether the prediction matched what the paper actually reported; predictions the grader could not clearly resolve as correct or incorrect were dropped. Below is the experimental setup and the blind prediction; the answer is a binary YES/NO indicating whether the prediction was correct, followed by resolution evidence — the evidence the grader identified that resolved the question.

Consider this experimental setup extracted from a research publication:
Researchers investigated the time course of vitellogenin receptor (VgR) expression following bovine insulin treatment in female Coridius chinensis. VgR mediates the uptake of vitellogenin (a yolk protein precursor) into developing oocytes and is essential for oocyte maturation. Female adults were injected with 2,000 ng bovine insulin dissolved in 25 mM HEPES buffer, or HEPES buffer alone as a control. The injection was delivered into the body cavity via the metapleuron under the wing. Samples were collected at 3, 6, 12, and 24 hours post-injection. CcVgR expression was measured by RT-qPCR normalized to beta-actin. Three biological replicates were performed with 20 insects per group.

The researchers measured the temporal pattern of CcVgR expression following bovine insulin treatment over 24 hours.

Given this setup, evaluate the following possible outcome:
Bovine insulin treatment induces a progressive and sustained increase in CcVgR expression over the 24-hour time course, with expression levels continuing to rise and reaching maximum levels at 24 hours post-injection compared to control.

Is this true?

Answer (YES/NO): YES